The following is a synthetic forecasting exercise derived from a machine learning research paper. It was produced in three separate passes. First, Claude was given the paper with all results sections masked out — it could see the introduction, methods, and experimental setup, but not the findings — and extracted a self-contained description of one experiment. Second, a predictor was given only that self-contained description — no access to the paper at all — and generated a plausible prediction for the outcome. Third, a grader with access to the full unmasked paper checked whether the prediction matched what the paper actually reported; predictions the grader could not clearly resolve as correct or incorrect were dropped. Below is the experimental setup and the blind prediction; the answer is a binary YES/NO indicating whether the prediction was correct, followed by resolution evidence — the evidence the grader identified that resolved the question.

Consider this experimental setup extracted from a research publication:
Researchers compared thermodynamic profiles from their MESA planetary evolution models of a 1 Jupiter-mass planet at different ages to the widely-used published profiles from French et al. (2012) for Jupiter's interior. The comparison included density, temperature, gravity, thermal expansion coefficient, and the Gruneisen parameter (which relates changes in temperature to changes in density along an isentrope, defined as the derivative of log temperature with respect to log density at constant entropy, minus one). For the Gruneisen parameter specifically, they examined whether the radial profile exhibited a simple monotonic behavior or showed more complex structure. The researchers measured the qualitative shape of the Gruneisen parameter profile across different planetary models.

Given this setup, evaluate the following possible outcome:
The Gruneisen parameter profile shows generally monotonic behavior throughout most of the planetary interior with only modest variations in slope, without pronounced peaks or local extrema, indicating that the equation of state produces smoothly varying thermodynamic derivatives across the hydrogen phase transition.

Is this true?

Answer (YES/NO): NO